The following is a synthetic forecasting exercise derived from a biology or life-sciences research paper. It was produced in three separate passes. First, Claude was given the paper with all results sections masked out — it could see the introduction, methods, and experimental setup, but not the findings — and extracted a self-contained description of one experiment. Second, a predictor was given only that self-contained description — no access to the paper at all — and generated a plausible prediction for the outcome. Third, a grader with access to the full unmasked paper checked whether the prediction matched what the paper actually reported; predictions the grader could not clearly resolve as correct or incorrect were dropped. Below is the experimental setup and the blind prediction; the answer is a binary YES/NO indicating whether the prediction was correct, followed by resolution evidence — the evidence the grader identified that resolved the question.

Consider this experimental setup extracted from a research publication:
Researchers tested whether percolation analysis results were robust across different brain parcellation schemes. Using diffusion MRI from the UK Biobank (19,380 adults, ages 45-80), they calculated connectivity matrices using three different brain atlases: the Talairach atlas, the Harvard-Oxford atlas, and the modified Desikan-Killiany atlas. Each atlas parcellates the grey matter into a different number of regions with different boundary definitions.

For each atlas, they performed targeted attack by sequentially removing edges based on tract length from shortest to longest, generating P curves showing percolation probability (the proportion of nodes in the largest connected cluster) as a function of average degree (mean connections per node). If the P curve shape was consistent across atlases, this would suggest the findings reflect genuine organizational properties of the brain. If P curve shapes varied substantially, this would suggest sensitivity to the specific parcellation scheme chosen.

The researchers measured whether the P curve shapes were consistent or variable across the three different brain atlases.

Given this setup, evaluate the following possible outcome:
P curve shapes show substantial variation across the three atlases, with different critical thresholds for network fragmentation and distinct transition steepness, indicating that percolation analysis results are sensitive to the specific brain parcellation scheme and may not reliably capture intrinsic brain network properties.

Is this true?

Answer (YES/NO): NO